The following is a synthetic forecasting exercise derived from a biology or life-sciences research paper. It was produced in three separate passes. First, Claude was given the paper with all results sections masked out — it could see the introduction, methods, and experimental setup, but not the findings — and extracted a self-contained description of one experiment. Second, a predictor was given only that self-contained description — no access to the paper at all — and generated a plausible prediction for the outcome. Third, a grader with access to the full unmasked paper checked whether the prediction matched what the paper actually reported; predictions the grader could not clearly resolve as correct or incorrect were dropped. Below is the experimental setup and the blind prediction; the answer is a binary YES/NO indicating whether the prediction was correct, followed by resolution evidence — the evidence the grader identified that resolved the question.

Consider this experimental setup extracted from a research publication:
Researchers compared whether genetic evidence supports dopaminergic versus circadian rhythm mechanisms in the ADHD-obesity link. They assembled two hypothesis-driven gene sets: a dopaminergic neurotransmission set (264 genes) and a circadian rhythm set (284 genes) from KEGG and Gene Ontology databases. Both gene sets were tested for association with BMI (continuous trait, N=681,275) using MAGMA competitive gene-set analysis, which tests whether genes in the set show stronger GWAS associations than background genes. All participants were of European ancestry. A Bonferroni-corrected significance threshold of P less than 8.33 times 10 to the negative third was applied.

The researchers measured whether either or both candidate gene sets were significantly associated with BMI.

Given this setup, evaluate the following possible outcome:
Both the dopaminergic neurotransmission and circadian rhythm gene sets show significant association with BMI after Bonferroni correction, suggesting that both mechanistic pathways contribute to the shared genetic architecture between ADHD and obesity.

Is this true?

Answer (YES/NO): NO